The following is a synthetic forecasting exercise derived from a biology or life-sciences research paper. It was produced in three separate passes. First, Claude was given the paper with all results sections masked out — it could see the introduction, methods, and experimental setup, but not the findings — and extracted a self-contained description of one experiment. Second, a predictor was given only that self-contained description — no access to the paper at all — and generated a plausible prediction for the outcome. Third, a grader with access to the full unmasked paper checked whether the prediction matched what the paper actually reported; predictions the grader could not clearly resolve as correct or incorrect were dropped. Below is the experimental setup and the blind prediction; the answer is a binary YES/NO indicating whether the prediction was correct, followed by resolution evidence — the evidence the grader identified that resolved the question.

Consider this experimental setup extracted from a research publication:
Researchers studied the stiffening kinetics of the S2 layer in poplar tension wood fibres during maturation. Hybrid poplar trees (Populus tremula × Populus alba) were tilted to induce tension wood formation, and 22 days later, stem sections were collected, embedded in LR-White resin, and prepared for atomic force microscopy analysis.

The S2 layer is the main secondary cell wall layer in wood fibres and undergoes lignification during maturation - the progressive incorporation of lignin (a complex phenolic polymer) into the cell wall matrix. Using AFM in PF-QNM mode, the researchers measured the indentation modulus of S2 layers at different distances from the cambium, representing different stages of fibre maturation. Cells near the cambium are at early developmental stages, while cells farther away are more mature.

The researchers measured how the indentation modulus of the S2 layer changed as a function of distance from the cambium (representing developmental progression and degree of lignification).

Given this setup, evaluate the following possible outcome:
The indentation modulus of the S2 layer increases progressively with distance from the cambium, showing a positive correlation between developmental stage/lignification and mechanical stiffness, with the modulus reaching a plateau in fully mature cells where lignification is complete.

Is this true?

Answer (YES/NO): YES